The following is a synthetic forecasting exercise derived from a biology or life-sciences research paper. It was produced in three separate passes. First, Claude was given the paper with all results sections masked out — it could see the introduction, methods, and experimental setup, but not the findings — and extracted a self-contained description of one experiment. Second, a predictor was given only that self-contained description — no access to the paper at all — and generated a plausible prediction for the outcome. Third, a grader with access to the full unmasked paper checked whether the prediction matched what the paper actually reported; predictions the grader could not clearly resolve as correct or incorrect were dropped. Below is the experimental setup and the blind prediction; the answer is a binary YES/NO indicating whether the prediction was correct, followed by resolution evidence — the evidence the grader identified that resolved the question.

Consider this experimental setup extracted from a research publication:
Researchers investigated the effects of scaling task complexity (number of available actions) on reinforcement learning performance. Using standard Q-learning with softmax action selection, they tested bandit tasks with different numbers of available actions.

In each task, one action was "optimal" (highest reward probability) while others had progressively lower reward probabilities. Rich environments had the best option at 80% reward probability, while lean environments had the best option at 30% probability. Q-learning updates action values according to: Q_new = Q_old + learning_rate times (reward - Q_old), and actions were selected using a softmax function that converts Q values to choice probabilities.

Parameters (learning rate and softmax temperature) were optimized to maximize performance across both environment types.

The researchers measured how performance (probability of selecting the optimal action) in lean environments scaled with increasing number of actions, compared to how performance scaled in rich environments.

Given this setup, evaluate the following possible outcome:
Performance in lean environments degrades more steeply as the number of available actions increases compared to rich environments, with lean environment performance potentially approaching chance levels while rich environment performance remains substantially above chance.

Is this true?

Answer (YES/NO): YES